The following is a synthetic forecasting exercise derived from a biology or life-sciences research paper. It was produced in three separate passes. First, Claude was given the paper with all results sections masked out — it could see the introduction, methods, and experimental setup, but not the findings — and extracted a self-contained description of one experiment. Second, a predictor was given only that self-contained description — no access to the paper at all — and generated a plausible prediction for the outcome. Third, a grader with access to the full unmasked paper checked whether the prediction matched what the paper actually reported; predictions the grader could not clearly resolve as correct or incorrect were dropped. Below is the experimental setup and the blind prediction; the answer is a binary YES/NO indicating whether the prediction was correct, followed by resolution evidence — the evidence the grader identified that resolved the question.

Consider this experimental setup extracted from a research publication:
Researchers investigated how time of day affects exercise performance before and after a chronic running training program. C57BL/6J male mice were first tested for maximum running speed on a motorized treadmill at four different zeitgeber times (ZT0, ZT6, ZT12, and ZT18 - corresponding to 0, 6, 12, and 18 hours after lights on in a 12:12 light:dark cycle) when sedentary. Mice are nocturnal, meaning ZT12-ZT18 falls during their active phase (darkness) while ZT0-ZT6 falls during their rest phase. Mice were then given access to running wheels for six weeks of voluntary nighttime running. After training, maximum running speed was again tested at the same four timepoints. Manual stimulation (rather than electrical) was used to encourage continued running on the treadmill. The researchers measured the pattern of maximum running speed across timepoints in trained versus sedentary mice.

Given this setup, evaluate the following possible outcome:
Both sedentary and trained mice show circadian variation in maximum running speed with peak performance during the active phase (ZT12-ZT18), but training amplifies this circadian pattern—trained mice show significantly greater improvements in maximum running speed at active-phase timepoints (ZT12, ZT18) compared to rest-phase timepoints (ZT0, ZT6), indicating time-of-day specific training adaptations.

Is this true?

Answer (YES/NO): NO